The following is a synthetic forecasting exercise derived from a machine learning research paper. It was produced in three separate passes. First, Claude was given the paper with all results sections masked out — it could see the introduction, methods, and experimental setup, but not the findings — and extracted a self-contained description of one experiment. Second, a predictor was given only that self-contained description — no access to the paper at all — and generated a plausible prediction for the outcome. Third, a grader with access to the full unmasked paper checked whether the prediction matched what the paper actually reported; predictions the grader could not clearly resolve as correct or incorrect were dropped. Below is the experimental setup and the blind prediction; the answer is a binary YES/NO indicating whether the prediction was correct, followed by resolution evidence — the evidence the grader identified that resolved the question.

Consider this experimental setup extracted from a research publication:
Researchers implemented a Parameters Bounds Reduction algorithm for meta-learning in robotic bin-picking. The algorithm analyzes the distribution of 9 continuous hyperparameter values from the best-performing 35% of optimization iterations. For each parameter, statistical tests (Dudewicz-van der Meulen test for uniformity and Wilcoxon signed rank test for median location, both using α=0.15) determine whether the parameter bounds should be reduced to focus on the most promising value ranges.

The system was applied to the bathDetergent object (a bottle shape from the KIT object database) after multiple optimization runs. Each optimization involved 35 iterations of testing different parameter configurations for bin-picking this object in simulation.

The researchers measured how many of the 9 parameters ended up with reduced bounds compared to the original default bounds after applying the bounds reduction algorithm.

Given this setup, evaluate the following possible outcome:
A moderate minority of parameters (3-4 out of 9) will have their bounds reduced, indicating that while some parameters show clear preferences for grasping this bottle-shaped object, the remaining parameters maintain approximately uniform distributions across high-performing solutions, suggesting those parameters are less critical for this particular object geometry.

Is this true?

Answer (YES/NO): NO